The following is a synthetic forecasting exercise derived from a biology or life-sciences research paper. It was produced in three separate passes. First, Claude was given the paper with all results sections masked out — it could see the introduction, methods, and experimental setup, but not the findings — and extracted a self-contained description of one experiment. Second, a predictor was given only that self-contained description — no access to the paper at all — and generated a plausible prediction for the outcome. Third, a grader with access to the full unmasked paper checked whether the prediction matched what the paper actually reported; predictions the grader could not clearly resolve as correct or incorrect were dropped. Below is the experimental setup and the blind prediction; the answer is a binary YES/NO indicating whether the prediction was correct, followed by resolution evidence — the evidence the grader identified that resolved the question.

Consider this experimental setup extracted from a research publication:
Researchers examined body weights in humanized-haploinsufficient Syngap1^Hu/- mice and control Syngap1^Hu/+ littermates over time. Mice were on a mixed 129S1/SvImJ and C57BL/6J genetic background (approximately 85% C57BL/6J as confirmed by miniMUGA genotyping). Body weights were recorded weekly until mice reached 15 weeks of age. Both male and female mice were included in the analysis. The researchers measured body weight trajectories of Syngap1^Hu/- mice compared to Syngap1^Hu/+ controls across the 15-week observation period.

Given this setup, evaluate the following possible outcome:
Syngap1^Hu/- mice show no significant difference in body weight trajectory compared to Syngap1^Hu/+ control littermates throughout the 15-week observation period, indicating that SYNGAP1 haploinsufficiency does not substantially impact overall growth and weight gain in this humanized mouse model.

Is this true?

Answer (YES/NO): NO